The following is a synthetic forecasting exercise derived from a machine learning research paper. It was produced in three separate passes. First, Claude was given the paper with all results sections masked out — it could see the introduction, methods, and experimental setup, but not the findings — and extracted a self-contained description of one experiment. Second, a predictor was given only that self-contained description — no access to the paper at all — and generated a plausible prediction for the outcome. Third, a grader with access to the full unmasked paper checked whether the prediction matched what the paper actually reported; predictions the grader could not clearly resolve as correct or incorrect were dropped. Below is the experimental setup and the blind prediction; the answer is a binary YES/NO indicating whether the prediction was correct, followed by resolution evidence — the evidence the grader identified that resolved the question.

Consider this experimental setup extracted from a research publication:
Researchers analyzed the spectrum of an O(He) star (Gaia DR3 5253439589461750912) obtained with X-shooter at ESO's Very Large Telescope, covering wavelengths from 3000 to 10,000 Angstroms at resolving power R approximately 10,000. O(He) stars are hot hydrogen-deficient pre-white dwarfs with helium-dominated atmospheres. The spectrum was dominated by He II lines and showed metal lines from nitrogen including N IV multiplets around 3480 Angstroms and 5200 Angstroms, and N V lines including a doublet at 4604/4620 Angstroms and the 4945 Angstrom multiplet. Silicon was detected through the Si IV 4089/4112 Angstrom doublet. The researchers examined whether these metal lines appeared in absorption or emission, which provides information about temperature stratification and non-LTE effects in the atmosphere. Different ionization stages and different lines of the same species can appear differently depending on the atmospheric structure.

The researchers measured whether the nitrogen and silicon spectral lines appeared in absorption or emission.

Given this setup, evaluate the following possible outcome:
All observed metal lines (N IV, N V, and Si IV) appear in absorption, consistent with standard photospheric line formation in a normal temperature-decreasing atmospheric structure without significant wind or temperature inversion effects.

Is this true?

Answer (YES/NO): NO